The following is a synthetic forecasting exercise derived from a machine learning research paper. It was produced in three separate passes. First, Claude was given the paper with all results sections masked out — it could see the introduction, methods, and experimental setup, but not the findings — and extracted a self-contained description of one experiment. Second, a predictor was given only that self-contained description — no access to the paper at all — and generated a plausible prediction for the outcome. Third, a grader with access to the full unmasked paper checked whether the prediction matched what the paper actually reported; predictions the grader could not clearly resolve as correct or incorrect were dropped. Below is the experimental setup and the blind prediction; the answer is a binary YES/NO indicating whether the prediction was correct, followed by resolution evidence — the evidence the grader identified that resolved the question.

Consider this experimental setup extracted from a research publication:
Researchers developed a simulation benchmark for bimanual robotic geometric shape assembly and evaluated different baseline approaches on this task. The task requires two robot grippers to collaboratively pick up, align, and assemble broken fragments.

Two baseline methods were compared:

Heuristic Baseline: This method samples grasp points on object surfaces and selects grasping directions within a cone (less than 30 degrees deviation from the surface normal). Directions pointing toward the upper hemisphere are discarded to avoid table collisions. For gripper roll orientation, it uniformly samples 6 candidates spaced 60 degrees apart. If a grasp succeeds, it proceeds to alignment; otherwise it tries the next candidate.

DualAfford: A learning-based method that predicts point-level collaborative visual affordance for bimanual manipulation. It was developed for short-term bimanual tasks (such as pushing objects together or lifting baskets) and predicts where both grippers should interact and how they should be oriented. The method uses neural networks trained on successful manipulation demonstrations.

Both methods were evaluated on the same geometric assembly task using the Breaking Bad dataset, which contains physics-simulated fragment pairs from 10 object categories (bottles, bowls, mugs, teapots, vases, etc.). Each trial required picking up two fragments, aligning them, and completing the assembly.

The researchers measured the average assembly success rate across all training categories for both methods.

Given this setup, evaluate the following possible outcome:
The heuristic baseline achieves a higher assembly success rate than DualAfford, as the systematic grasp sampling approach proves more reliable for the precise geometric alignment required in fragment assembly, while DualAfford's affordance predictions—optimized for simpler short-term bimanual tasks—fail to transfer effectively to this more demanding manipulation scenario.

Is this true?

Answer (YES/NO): NO